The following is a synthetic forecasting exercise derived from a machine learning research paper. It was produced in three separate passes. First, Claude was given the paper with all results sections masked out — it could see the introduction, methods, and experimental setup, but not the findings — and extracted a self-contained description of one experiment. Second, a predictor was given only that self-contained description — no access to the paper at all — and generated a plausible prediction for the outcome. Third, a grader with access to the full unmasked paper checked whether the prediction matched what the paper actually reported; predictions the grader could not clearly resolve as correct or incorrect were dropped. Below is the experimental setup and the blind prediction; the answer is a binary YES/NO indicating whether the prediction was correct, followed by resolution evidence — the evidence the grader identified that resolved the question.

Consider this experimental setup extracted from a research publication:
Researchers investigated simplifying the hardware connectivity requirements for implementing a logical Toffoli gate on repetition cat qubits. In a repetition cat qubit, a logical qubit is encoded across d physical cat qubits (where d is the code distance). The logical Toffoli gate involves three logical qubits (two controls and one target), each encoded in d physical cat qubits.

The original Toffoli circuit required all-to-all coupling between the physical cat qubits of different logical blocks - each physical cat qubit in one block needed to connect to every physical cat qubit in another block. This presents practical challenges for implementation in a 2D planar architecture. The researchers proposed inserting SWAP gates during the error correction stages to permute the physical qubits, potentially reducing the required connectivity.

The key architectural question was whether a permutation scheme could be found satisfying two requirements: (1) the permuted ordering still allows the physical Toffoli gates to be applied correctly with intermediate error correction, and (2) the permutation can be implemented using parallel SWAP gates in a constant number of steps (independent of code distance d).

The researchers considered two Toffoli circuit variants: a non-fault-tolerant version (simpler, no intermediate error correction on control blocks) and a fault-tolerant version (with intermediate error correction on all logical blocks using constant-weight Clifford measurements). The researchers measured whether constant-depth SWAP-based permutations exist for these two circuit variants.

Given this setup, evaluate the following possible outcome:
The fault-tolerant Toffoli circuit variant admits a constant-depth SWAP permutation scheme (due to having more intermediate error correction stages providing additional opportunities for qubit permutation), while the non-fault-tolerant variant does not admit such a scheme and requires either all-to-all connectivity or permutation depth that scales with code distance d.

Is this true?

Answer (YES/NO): NO